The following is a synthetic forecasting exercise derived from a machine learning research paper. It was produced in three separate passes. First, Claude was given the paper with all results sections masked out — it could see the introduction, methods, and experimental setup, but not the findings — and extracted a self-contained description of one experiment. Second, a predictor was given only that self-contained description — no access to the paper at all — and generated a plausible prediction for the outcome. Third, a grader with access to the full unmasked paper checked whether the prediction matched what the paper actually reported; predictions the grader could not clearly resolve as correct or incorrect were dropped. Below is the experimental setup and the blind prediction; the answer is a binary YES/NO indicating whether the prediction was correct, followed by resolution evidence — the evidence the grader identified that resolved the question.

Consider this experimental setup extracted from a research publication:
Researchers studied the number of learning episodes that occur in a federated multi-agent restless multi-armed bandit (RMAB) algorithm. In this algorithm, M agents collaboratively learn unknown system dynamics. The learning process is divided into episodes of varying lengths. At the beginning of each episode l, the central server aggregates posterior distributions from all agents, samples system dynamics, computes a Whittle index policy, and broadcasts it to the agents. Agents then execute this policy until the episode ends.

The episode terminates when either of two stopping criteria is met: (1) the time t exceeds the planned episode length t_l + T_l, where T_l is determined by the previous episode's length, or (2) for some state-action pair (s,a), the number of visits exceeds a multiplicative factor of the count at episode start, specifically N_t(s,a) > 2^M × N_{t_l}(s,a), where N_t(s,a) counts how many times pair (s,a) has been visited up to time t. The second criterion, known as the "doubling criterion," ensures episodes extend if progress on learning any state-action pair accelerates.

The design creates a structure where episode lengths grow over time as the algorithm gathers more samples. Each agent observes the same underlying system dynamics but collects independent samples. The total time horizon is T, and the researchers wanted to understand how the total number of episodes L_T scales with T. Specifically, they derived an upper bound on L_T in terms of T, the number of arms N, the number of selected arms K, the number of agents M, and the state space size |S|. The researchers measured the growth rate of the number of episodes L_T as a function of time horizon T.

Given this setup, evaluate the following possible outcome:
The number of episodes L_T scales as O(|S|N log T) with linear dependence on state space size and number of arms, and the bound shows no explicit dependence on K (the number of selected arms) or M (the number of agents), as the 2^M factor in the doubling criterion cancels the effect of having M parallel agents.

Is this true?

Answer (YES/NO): NO